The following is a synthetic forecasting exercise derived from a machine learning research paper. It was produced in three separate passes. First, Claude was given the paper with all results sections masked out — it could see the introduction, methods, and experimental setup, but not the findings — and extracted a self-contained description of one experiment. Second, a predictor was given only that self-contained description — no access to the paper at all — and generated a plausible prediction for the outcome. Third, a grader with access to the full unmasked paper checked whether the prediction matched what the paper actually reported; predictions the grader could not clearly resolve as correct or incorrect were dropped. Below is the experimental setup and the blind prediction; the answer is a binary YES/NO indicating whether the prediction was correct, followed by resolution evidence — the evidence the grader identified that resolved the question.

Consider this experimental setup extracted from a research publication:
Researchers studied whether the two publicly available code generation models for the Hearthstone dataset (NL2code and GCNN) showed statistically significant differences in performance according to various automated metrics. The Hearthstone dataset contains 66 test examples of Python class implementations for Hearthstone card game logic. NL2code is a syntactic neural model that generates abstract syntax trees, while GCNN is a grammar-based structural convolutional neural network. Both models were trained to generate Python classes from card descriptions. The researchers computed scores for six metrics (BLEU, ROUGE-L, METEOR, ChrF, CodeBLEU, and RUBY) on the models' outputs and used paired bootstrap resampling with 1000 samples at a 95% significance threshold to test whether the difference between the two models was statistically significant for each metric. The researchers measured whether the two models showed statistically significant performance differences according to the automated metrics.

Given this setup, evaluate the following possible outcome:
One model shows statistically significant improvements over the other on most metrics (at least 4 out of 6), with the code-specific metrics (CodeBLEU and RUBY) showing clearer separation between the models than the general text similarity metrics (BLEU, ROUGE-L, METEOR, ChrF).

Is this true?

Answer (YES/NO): NO